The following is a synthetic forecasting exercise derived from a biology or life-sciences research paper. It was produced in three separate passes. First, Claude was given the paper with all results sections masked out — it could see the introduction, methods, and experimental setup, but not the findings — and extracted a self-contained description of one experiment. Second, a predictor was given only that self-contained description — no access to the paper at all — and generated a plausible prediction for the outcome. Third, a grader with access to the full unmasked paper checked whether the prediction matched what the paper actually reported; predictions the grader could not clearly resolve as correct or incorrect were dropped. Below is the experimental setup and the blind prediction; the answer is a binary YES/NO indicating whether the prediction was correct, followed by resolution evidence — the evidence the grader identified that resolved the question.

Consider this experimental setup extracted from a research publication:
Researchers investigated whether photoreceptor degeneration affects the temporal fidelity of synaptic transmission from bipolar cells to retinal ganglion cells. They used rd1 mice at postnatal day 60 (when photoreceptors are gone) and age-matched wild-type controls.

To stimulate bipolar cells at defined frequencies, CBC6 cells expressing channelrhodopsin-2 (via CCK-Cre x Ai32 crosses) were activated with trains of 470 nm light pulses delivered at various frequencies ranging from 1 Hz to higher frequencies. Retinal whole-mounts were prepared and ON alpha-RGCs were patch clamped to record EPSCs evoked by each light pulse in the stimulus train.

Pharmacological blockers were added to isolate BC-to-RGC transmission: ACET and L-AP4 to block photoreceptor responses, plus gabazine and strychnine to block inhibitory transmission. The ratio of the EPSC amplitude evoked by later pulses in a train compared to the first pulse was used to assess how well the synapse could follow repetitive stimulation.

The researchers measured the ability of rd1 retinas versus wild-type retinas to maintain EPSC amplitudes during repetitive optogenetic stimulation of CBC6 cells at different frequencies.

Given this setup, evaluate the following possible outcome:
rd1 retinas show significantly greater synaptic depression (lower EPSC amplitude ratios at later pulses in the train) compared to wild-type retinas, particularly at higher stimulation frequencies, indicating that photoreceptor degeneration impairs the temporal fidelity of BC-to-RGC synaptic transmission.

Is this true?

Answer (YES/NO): YES